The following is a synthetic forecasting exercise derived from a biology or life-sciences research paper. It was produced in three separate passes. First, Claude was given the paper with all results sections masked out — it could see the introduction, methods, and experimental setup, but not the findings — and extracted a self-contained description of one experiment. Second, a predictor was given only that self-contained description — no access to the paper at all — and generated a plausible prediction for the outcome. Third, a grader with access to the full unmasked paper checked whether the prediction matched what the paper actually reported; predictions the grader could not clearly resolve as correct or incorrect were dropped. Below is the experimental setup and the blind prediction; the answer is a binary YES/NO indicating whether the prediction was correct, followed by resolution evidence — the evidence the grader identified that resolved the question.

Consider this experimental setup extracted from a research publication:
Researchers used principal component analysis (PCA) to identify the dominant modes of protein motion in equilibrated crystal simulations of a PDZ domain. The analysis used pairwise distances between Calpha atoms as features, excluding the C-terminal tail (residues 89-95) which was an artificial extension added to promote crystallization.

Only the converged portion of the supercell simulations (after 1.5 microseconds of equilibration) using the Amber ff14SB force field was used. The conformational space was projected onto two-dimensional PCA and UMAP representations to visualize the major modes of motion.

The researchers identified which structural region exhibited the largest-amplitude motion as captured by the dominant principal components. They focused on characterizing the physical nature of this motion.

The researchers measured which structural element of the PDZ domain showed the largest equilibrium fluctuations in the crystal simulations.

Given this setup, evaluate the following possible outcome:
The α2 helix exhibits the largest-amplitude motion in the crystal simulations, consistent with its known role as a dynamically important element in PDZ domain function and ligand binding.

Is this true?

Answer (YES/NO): NO